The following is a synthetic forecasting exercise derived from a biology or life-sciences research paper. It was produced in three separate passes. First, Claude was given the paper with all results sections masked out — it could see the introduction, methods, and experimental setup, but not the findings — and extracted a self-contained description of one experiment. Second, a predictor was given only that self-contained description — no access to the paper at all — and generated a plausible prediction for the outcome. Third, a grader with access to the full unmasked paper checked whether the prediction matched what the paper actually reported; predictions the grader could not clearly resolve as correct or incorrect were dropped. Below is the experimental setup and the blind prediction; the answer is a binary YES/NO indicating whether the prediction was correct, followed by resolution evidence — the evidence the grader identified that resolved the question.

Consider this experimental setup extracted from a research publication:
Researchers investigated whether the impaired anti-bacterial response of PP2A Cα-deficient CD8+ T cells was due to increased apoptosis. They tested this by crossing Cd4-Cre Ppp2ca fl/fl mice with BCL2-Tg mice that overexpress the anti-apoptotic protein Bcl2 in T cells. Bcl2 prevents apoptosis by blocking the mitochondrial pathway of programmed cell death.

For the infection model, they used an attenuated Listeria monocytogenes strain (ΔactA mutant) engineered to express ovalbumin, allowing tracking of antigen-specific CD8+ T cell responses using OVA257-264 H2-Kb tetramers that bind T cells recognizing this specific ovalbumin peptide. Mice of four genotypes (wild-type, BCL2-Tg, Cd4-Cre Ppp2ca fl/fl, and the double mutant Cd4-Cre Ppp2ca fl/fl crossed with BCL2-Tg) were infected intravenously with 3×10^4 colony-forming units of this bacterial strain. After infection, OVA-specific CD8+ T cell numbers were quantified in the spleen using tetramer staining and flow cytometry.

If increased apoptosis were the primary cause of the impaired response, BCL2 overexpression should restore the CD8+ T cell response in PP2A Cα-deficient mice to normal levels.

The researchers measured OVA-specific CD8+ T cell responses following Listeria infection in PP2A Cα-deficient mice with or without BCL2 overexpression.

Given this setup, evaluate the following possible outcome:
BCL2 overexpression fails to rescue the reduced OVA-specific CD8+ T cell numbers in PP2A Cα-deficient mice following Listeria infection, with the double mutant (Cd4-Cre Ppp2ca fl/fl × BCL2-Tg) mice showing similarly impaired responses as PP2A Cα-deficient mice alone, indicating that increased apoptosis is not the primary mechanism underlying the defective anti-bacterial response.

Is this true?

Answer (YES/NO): YES